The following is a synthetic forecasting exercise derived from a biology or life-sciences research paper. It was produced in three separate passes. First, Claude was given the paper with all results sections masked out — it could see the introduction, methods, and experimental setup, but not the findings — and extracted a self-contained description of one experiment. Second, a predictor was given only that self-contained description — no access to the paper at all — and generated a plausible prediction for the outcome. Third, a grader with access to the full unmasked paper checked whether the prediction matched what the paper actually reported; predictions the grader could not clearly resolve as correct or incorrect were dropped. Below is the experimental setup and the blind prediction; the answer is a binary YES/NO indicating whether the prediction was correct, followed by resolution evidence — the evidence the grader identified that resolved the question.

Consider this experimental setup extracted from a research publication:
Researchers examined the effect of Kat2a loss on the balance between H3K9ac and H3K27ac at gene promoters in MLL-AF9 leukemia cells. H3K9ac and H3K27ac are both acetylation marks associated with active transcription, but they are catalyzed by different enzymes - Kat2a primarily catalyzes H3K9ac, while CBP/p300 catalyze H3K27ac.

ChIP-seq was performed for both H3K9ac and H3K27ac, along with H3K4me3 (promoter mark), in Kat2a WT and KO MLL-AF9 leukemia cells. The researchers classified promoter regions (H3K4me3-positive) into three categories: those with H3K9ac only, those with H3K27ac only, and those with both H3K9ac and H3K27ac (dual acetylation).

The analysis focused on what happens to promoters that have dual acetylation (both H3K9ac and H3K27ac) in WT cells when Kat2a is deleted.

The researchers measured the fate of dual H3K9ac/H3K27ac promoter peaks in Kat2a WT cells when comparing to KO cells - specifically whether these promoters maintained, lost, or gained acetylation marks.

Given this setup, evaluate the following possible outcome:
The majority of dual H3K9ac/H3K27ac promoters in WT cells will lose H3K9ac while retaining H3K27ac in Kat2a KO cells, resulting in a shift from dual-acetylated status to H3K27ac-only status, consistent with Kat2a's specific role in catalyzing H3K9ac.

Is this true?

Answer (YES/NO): NO